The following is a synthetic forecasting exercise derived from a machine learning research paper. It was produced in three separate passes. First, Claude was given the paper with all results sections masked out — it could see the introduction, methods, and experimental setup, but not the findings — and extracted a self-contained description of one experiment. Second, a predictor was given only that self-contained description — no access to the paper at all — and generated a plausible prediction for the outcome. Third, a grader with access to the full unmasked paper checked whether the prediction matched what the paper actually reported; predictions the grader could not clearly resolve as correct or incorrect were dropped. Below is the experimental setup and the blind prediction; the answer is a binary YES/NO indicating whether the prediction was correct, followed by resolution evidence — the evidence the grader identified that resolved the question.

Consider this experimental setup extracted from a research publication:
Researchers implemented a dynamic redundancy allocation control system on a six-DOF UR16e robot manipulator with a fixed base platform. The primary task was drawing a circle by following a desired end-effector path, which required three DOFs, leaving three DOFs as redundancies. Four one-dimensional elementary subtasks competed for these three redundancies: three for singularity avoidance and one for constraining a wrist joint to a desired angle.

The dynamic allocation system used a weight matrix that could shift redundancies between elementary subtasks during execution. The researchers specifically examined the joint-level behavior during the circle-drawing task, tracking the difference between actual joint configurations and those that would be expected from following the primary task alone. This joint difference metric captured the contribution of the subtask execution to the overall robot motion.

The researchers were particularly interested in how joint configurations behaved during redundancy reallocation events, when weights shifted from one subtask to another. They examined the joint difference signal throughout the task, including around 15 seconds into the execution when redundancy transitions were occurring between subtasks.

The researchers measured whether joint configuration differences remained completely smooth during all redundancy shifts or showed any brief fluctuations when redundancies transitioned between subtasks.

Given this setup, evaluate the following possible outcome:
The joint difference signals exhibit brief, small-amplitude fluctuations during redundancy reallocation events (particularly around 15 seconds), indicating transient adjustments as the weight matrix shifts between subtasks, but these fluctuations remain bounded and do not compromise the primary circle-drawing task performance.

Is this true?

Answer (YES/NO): YES